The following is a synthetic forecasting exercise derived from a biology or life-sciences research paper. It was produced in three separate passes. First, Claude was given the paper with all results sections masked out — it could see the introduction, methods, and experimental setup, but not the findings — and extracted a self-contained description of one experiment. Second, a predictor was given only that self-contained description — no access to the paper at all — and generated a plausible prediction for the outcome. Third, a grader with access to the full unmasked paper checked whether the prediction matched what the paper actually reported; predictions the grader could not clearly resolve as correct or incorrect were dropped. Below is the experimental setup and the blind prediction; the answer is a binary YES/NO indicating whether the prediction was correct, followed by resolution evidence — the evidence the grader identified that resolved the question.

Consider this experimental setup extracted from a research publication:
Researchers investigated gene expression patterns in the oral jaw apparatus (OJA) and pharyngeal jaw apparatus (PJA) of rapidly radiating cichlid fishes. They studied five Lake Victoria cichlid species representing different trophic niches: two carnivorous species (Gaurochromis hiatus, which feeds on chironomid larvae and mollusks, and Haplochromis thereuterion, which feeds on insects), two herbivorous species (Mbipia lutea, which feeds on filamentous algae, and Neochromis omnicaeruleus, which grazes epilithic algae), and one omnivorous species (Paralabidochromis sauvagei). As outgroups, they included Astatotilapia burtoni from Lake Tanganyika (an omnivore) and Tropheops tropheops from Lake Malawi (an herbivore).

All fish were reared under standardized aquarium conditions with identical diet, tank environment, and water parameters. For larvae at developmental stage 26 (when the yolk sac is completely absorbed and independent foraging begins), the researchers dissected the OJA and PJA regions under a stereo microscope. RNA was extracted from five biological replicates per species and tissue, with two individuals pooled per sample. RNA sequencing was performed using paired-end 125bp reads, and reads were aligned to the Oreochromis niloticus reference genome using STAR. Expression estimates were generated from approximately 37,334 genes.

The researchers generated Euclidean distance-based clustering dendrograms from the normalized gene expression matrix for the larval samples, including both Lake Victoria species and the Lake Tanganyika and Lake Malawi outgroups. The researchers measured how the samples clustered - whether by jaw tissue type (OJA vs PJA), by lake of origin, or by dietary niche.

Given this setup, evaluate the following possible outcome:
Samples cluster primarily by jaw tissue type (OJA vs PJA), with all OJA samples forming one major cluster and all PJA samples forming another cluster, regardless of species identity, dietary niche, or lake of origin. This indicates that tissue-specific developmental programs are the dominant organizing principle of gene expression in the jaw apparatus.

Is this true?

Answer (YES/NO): NO